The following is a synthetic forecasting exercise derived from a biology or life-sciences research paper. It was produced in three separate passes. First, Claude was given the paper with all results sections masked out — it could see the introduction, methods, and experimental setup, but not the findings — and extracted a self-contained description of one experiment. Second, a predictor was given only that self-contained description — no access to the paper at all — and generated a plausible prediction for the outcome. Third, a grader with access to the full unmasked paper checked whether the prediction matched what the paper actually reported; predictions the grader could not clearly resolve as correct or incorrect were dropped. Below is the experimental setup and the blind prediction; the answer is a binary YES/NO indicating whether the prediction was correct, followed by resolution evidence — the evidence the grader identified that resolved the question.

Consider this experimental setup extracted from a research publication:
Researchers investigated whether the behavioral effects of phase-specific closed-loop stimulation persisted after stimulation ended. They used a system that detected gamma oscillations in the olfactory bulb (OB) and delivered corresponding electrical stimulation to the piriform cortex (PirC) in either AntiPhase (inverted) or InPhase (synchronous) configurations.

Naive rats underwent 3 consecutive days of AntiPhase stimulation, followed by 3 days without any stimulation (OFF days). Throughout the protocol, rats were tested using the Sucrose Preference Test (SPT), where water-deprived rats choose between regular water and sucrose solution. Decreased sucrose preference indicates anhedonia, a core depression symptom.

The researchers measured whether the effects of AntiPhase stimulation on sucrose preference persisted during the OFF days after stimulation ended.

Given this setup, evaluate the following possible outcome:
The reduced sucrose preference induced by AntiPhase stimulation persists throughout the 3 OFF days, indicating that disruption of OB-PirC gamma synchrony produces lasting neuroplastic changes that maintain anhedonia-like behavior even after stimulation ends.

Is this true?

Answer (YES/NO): NO